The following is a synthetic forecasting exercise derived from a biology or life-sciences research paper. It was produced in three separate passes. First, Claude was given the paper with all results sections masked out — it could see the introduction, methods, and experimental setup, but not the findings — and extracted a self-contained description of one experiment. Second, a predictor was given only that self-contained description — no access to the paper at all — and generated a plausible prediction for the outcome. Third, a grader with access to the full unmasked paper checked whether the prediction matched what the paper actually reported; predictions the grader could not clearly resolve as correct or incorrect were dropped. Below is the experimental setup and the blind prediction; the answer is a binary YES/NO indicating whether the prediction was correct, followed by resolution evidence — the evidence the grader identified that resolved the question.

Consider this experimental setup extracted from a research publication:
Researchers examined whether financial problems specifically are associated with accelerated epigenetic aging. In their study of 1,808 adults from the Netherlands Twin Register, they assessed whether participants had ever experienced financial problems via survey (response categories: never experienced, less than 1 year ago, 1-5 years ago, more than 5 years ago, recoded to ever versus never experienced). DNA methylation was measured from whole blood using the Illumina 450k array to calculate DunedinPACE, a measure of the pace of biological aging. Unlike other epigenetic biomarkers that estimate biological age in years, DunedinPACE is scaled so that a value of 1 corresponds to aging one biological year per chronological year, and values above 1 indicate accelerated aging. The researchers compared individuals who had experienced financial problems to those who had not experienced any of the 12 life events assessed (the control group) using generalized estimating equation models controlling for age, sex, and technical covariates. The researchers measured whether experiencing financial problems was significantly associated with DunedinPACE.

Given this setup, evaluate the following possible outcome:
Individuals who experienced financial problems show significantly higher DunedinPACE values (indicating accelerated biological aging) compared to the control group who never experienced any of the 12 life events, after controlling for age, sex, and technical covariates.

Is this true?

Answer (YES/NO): YES